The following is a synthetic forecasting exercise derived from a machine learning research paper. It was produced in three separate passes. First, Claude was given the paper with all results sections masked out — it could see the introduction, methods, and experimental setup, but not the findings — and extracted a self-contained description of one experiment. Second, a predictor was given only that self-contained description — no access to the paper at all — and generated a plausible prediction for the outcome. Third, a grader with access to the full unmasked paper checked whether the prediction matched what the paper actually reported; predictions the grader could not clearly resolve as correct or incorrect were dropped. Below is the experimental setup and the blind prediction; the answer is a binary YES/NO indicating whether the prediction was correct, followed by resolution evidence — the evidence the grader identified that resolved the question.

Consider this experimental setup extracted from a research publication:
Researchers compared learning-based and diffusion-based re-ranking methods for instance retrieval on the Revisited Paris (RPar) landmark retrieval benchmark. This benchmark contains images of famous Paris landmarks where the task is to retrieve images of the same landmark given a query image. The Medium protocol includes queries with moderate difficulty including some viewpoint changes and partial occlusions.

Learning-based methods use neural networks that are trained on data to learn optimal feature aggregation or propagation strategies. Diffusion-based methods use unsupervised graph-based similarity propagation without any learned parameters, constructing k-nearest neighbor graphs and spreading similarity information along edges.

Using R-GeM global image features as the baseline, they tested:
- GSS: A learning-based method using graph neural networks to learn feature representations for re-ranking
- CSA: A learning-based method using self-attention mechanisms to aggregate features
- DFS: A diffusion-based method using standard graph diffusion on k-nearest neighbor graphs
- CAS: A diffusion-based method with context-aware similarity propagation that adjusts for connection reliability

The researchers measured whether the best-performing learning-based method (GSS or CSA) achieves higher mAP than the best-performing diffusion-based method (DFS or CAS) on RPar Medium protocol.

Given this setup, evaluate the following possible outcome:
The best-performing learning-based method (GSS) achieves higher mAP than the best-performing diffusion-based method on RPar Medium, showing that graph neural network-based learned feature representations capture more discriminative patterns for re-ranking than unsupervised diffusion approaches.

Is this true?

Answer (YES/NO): NO